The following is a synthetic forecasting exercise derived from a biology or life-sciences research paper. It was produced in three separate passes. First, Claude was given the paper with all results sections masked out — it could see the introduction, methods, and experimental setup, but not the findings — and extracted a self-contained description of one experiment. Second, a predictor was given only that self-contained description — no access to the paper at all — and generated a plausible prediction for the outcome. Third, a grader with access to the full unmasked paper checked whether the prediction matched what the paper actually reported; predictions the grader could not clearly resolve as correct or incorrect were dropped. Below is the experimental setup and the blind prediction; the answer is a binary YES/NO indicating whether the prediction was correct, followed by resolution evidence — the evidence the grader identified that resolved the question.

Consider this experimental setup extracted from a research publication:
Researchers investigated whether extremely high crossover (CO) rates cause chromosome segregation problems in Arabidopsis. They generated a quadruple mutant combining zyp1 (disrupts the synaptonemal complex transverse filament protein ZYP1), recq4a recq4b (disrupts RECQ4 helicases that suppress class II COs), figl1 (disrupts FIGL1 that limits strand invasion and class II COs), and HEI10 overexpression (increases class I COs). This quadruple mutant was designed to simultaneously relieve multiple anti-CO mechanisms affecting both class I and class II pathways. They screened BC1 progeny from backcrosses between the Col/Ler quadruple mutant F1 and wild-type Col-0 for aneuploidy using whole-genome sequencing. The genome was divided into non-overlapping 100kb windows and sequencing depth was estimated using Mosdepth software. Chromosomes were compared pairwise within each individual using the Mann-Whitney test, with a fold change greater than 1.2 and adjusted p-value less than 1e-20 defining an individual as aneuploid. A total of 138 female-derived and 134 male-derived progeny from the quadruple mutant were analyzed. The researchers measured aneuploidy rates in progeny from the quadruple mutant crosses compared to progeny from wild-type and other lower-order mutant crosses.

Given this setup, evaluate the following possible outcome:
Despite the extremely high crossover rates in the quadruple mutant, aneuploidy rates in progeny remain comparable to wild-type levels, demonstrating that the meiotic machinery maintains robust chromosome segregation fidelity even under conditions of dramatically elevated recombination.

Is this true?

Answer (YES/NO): NO